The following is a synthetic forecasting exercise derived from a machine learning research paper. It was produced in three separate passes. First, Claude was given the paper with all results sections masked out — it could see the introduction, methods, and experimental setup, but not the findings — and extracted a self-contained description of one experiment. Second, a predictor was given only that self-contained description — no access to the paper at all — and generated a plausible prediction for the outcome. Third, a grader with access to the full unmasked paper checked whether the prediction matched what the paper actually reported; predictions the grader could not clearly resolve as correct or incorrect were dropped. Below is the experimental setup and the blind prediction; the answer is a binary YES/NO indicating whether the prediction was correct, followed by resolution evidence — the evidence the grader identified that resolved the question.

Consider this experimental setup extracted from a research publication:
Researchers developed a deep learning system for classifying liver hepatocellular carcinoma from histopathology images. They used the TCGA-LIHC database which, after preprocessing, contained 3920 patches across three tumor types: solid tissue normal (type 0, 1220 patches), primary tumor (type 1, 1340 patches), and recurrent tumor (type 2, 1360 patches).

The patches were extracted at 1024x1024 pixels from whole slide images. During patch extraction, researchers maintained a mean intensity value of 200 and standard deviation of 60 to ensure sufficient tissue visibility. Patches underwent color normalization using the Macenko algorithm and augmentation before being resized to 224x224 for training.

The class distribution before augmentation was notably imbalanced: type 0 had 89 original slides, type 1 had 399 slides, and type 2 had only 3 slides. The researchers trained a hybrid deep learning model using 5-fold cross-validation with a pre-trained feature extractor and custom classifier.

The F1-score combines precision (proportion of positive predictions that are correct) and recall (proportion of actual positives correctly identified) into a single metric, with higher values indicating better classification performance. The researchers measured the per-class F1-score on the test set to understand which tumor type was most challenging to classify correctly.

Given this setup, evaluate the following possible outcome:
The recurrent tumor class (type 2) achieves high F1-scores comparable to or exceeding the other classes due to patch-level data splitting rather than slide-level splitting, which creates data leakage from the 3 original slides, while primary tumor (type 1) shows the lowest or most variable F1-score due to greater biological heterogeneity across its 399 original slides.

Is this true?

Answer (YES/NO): YES